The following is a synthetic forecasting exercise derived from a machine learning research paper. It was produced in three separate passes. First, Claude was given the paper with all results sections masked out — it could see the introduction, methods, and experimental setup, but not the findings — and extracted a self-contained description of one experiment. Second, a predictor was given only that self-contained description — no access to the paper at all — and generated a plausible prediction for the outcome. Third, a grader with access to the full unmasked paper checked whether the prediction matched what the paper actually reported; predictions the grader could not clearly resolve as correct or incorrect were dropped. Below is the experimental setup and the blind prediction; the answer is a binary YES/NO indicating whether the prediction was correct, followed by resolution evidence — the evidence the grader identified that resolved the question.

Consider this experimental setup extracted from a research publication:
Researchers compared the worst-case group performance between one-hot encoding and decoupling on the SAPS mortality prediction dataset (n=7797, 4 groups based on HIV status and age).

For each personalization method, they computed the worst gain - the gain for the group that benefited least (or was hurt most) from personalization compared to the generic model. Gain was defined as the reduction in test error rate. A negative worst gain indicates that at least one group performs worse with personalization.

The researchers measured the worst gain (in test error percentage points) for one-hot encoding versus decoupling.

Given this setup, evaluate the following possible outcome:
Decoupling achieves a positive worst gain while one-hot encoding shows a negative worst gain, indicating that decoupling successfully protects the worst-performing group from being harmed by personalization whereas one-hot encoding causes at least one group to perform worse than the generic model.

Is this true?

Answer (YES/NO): NO